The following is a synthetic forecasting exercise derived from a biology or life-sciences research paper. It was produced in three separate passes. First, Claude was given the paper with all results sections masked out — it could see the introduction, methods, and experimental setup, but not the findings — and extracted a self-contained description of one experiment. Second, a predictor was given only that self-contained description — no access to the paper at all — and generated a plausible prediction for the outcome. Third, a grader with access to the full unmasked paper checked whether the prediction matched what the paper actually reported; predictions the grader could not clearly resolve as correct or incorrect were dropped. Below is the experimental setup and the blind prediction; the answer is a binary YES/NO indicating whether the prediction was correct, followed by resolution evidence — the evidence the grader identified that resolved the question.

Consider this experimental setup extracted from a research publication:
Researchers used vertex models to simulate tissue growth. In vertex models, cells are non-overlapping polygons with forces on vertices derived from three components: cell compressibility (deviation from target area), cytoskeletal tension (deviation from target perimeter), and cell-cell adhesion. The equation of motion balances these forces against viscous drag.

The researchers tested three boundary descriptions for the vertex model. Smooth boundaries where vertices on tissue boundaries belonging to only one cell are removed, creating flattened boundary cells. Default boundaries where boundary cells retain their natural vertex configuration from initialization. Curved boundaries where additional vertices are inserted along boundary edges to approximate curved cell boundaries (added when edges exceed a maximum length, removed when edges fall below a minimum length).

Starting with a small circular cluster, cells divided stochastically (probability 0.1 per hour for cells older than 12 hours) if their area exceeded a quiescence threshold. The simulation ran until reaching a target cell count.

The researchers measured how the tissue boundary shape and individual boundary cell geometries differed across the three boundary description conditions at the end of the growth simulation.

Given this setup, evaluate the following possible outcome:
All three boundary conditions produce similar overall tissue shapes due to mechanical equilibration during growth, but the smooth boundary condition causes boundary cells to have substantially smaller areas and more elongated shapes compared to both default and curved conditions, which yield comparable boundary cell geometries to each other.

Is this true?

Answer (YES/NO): NO